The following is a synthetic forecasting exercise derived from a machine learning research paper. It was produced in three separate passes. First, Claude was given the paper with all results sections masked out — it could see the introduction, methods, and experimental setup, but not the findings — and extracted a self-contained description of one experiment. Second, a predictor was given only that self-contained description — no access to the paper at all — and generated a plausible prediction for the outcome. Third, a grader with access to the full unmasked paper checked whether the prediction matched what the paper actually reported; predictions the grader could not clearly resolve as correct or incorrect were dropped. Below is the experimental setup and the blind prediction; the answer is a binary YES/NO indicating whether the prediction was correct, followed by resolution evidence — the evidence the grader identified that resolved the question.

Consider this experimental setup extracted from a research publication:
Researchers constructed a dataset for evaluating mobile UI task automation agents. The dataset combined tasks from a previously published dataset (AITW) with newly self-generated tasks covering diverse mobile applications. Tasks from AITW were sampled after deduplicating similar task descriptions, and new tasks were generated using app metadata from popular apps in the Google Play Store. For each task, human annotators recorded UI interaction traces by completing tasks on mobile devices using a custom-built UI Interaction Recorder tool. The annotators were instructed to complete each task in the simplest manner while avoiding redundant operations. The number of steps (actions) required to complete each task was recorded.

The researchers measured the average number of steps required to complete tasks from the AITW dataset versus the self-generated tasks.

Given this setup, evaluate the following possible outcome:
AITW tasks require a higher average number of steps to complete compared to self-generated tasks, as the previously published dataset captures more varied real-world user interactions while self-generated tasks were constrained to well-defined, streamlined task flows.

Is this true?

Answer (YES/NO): YES